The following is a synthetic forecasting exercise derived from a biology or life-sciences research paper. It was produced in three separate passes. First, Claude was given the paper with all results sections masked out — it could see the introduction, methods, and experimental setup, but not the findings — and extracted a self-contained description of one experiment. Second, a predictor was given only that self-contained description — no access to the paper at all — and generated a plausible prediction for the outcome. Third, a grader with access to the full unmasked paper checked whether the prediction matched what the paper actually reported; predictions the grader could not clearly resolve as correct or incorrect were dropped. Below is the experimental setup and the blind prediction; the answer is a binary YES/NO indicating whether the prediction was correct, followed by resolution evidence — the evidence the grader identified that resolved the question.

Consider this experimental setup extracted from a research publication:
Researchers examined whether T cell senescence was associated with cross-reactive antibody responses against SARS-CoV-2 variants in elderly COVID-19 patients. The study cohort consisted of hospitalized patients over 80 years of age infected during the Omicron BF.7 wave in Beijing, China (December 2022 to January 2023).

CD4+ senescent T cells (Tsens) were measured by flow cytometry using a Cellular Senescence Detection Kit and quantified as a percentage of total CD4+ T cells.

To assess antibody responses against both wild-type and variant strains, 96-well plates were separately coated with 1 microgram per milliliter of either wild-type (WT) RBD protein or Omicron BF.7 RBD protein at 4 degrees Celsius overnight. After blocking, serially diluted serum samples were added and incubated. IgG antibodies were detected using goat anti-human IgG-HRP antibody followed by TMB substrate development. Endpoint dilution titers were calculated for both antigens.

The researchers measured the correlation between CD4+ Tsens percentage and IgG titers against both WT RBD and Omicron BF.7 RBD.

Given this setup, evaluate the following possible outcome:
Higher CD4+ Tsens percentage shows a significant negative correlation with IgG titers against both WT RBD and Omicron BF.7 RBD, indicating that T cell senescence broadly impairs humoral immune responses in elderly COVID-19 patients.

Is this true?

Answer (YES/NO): YES